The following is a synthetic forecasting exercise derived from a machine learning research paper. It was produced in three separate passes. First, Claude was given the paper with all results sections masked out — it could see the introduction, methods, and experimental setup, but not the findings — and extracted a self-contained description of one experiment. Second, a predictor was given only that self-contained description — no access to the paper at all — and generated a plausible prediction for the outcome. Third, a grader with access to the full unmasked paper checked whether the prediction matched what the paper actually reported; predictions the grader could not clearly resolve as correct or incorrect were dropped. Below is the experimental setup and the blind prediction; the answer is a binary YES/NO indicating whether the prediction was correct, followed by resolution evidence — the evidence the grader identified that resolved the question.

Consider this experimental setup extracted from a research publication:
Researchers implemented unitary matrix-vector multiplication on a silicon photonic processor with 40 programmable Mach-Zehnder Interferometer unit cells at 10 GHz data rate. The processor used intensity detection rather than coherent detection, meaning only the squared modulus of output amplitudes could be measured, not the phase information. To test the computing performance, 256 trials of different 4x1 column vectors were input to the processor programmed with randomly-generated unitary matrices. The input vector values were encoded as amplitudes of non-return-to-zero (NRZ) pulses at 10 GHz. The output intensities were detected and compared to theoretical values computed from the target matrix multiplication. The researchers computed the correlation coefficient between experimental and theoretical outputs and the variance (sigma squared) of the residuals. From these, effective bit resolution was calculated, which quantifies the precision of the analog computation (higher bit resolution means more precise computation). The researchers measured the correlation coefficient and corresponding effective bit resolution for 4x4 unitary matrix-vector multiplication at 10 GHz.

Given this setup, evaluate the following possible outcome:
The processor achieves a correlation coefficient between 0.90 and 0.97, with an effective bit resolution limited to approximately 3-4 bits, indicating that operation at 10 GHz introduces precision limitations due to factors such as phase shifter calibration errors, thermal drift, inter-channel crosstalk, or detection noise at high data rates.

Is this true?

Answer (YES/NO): NO